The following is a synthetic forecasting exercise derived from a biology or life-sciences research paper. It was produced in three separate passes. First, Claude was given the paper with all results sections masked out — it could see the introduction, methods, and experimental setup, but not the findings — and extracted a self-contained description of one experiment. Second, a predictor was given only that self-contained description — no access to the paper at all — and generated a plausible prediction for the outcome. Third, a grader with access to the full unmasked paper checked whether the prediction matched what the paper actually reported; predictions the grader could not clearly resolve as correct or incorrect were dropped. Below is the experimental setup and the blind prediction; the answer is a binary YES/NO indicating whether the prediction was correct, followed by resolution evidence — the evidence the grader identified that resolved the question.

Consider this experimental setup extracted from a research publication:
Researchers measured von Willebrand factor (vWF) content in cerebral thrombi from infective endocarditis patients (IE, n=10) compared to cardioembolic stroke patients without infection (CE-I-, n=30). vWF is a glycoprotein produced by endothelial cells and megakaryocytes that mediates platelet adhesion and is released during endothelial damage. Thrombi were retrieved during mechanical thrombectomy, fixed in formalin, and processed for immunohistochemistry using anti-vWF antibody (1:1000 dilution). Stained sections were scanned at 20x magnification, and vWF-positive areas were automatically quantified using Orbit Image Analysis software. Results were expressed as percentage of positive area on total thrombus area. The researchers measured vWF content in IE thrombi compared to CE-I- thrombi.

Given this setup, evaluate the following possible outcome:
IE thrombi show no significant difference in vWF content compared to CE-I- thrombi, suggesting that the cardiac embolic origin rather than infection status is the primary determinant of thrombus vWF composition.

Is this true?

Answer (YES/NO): NO